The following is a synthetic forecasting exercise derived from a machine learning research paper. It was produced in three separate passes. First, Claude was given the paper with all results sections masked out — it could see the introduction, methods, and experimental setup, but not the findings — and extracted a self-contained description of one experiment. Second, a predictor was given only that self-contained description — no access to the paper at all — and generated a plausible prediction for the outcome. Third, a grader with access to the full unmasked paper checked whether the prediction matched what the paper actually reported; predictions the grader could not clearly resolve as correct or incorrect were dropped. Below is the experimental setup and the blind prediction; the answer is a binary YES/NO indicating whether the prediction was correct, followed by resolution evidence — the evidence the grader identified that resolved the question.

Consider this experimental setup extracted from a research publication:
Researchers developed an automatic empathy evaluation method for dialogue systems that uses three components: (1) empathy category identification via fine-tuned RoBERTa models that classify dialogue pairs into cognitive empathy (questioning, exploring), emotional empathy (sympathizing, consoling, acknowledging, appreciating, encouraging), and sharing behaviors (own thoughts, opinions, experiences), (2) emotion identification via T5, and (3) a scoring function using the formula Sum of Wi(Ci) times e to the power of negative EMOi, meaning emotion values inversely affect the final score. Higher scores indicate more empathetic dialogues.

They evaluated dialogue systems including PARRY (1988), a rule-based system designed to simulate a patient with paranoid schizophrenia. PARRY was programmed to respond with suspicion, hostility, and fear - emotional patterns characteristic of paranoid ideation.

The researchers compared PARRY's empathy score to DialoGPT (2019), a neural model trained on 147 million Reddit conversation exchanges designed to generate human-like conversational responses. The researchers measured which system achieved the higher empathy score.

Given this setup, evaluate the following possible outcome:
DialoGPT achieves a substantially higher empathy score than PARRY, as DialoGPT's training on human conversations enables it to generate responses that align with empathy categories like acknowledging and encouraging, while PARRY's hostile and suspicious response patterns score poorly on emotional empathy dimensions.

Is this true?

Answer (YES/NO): NO